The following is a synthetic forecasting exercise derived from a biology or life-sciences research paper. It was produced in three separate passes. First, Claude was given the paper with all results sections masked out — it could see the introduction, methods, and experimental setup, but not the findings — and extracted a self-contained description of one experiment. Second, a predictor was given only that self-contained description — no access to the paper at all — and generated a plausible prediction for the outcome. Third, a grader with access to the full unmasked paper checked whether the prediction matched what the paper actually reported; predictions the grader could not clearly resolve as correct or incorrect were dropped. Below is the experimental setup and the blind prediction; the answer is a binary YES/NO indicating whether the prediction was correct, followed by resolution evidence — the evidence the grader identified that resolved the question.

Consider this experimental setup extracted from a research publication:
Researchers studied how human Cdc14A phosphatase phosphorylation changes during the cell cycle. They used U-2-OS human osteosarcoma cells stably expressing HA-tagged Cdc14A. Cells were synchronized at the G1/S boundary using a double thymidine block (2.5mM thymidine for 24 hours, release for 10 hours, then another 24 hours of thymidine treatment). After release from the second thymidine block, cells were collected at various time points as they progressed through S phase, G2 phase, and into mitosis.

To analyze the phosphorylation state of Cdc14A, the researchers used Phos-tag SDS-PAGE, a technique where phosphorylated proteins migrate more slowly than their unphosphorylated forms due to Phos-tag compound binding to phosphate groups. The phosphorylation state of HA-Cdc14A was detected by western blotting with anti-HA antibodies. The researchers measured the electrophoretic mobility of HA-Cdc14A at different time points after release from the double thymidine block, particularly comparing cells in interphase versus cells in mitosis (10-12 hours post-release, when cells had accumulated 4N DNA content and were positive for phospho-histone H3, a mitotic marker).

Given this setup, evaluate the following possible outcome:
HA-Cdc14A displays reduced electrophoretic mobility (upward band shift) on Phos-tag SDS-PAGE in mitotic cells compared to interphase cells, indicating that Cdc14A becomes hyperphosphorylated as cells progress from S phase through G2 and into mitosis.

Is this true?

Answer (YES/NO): YES